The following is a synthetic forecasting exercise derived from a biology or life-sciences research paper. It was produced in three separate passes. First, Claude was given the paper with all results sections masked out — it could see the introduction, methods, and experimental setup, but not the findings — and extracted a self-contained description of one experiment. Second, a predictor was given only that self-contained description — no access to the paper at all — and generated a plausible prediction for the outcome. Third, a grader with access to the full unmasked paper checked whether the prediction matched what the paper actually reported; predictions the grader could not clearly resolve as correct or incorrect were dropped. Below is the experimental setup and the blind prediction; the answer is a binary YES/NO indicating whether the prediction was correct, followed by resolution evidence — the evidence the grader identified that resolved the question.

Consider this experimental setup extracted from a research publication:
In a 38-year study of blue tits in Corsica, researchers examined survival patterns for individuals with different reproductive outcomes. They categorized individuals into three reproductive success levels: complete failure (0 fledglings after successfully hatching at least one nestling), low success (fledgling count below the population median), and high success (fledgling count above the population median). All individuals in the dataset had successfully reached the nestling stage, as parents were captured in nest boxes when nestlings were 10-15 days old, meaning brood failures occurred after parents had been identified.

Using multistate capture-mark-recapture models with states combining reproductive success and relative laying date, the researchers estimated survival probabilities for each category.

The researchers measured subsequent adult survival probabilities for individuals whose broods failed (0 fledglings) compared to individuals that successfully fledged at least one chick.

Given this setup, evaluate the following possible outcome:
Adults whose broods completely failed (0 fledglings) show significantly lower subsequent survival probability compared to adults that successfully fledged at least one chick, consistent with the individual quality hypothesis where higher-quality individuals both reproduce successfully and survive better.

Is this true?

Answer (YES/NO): YES